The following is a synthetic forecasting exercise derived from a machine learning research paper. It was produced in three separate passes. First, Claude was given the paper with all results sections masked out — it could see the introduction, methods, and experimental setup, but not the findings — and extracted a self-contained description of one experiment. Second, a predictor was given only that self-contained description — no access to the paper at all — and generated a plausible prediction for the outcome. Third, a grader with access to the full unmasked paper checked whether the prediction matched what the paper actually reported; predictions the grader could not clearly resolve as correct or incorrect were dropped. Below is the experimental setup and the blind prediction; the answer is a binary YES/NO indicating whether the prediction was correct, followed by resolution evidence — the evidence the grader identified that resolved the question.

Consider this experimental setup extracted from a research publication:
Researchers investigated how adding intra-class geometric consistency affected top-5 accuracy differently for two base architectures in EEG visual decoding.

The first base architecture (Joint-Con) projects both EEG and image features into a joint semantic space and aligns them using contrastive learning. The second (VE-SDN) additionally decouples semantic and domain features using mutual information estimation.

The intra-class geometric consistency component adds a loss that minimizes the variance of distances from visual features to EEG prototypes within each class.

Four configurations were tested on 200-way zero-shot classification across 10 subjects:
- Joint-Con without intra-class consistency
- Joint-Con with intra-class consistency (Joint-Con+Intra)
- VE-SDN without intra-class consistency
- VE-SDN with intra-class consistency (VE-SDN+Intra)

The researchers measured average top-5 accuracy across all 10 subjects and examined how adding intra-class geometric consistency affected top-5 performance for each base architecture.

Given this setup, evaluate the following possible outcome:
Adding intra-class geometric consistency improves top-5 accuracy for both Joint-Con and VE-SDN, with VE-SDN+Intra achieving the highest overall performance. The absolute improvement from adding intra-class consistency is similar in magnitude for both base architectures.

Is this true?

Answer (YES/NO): NO